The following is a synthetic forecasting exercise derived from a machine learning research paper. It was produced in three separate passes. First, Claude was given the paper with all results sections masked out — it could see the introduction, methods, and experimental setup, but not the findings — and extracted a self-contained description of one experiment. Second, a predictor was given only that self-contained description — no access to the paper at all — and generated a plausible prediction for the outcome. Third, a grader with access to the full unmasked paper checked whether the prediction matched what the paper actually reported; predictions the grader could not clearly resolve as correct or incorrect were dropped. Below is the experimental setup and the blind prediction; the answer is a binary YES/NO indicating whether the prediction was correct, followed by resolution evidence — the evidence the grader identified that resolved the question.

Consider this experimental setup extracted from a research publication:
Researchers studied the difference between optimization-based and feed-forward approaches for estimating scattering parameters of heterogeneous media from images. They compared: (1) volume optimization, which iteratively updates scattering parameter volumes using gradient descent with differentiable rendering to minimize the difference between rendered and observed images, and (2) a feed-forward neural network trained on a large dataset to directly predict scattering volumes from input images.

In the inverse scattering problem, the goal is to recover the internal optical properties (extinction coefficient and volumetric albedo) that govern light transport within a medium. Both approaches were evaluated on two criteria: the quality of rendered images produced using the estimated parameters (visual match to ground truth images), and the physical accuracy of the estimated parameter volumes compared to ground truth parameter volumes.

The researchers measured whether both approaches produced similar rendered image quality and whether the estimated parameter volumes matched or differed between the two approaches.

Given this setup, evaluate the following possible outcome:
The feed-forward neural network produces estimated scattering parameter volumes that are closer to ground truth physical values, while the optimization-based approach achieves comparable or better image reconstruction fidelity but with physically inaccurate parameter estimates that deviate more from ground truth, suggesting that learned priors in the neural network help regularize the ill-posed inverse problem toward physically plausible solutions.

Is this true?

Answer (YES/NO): YES